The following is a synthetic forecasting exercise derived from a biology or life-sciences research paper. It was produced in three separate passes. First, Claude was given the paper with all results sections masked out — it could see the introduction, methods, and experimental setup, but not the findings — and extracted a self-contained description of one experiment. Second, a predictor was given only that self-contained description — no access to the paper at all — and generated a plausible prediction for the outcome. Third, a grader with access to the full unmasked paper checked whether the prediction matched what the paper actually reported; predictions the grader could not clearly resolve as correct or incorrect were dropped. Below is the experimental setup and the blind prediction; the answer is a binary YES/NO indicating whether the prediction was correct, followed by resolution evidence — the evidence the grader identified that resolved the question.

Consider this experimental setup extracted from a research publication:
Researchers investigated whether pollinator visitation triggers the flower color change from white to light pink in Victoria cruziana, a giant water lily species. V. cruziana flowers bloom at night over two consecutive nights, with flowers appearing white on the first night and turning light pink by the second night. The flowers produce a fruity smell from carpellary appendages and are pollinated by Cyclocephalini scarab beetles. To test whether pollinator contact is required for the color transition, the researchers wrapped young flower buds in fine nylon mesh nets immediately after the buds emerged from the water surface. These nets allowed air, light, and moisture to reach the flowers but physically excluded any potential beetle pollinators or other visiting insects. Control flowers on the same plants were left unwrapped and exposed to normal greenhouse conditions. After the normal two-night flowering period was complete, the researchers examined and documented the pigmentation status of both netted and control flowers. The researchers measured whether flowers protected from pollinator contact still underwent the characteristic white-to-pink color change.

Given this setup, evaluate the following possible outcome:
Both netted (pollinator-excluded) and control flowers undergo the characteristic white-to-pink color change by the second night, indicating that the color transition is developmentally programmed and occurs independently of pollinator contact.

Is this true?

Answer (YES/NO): NO